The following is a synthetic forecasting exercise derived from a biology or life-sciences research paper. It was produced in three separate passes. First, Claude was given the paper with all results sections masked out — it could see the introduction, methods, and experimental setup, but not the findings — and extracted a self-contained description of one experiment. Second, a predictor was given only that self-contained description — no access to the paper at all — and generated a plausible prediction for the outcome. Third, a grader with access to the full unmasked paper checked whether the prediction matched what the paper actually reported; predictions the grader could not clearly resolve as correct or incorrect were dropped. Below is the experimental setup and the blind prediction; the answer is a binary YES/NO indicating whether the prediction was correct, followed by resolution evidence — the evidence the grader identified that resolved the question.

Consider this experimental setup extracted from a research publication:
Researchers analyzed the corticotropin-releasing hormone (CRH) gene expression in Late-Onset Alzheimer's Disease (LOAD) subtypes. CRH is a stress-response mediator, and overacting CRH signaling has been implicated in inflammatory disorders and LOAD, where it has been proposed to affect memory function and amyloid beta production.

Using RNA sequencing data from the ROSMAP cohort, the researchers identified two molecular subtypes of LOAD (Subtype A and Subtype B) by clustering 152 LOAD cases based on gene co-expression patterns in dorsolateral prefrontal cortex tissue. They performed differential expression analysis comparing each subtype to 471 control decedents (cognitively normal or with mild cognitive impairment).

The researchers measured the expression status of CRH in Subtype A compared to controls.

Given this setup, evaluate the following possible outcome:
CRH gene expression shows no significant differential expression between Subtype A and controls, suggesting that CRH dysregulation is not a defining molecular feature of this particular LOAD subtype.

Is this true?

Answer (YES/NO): NO